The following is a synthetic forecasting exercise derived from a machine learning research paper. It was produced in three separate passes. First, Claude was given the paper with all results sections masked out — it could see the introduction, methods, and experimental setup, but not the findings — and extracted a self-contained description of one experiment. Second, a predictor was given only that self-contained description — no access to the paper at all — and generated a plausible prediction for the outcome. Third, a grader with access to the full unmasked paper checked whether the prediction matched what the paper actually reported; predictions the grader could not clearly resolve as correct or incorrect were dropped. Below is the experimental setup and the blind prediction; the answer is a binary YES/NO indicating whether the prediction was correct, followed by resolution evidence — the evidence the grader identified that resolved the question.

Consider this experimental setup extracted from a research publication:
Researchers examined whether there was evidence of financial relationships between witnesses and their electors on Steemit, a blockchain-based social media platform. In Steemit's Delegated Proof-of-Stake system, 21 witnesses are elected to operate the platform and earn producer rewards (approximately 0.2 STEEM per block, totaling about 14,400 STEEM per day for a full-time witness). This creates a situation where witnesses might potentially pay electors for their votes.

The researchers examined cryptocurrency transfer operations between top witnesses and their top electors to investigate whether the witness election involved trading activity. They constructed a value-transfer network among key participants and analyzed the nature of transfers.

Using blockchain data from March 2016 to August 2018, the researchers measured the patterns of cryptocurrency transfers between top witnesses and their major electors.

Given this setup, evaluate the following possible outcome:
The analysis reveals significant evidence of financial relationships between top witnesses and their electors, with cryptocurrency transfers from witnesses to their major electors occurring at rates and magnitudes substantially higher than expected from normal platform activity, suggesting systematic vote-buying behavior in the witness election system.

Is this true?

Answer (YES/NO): NO